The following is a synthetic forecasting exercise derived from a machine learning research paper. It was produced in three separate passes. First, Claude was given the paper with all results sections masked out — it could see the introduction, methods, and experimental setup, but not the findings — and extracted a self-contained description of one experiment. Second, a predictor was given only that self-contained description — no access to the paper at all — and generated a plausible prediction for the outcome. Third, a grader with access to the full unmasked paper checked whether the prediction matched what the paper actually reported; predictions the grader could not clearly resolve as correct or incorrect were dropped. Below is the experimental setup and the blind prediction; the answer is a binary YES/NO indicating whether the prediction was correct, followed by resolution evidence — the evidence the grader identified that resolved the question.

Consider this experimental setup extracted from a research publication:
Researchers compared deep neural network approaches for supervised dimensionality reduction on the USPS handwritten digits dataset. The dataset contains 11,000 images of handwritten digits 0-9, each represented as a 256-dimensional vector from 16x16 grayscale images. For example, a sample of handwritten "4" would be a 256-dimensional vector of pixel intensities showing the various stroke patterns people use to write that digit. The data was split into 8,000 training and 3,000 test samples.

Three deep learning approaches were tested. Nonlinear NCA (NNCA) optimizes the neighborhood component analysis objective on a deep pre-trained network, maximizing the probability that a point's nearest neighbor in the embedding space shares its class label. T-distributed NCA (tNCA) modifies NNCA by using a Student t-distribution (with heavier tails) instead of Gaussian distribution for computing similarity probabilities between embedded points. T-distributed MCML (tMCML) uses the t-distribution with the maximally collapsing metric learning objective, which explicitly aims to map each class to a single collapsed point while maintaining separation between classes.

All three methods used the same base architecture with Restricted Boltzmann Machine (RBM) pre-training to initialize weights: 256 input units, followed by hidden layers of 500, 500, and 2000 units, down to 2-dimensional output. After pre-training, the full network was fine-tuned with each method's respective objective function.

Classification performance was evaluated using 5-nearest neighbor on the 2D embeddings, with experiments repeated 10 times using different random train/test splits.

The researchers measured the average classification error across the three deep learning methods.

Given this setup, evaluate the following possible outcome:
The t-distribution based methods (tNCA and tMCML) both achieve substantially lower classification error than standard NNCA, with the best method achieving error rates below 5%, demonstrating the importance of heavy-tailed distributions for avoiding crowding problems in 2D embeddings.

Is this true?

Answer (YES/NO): NO